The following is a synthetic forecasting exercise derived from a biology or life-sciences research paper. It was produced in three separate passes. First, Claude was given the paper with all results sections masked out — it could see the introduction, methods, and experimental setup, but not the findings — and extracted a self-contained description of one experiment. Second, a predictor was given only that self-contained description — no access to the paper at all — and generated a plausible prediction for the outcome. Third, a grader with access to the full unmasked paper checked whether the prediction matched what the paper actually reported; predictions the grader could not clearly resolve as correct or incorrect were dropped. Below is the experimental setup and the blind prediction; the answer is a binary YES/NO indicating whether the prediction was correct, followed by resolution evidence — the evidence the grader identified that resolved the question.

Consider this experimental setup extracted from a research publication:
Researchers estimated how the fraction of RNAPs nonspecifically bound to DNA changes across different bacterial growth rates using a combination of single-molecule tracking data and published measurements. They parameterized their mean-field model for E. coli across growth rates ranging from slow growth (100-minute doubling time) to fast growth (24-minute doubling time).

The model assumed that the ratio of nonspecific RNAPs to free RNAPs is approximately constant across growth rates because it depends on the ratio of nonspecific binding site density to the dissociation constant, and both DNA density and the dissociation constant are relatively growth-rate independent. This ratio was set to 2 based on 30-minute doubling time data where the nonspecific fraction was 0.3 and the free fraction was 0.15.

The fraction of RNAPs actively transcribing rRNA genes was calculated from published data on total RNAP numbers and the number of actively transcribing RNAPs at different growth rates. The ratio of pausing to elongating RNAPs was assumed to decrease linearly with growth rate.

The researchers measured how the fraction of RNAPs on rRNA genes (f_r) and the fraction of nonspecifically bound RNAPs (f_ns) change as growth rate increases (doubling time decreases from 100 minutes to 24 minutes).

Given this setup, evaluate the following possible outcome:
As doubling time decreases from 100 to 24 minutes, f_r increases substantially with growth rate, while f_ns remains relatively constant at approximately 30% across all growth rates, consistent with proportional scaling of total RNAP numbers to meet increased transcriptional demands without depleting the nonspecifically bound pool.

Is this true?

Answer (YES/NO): NO